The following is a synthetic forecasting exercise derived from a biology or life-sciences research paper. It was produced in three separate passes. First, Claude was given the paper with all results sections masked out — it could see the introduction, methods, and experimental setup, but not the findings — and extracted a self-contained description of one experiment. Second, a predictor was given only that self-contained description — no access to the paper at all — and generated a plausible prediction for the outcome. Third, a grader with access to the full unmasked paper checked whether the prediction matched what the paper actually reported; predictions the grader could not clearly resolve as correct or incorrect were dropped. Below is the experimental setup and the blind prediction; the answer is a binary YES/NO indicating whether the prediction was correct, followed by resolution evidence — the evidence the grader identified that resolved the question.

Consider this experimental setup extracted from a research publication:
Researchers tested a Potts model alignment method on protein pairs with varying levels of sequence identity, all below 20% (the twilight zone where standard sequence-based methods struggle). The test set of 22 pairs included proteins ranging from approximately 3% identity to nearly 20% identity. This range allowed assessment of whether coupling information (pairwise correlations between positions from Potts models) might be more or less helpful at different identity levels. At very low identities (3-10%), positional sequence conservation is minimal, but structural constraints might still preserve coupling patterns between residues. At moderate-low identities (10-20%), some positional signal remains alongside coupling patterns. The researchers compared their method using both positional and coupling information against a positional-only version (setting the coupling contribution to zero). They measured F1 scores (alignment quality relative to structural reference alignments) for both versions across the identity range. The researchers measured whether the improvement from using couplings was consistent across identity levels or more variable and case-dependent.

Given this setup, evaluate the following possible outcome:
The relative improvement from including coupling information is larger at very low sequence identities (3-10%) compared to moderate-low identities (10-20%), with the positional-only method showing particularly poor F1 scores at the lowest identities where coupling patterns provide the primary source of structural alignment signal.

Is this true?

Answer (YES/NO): NO